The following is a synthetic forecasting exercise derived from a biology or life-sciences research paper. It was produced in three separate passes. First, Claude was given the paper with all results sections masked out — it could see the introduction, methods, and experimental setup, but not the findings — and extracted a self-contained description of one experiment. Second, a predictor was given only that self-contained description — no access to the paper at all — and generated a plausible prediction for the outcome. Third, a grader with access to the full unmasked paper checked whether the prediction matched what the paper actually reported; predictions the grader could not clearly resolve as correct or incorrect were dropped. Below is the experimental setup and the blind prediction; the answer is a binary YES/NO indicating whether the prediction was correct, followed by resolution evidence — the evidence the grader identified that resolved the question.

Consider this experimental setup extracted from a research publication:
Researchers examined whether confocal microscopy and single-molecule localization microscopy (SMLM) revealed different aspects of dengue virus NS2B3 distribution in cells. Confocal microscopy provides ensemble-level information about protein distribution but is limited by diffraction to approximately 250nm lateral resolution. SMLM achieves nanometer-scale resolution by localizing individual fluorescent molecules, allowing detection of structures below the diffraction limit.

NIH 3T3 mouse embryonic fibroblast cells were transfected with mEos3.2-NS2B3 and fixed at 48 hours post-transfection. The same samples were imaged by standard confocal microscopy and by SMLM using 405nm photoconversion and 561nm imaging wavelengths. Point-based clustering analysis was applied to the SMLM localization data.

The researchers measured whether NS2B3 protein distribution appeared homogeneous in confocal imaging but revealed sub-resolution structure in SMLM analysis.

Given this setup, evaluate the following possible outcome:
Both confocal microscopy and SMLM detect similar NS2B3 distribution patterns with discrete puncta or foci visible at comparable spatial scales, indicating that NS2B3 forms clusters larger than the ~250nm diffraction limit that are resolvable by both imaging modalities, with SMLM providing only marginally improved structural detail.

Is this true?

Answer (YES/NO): NO